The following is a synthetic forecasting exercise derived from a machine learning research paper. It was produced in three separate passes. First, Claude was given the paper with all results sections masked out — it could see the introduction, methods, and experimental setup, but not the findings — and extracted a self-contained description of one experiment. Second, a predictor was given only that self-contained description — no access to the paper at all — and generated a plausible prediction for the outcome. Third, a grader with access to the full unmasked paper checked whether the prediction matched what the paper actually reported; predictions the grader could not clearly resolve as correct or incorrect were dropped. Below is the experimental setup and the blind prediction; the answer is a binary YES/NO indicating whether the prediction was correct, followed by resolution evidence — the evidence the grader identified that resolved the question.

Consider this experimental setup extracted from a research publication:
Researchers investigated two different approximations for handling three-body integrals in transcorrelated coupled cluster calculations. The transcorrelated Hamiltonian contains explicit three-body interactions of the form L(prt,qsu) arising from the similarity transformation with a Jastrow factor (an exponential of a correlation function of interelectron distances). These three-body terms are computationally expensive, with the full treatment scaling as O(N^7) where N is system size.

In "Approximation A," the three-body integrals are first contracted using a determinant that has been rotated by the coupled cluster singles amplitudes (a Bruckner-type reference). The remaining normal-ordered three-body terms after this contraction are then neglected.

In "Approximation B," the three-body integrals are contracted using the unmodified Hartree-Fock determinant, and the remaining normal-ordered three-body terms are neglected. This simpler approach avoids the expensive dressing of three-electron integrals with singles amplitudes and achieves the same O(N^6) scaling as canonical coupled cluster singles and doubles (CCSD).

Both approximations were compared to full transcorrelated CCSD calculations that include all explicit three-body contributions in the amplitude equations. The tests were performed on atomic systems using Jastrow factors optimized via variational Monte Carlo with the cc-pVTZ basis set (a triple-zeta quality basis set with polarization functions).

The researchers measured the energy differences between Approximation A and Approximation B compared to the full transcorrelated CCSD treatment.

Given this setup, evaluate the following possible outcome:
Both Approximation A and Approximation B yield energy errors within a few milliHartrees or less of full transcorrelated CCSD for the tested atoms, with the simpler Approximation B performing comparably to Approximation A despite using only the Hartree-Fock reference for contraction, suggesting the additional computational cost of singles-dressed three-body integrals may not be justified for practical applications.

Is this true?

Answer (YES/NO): YES